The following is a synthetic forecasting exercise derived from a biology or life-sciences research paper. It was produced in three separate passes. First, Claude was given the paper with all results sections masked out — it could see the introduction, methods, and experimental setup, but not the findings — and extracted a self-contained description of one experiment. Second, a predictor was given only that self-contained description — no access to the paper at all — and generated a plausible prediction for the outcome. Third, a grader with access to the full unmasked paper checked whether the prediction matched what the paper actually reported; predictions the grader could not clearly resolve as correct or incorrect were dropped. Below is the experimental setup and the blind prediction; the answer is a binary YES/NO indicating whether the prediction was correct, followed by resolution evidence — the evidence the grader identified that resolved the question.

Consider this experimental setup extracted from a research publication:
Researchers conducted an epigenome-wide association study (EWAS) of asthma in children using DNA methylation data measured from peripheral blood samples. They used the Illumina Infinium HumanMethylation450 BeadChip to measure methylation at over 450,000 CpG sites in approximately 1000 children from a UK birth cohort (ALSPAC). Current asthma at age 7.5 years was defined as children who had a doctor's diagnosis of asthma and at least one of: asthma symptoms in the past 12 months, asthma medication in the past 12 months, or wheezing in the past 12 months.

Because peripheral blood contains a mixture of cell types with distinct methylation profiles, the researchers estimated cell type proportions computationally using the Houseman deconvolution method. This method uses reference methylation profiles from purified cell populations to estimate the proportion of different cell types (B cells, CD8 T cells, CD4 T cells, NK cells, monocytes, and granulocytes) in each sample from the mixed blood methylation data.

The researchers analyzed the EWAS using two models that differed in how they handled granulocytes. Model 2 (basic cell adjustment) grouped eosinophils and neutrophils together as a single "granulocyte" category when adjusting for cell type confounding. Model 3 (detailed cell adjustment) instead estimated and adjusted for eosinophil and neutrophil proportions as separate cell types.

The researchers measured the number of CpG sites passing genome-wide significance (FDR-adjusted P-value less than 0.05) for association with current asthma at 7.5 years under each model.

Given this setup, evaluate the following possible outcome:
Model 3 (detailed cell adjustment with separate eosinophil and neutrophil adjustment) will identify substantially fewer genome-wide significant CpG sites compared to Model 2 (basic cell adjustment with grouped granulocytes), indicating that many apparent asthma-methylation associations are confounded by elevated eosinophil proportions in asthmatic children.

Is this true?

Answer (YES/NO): YES